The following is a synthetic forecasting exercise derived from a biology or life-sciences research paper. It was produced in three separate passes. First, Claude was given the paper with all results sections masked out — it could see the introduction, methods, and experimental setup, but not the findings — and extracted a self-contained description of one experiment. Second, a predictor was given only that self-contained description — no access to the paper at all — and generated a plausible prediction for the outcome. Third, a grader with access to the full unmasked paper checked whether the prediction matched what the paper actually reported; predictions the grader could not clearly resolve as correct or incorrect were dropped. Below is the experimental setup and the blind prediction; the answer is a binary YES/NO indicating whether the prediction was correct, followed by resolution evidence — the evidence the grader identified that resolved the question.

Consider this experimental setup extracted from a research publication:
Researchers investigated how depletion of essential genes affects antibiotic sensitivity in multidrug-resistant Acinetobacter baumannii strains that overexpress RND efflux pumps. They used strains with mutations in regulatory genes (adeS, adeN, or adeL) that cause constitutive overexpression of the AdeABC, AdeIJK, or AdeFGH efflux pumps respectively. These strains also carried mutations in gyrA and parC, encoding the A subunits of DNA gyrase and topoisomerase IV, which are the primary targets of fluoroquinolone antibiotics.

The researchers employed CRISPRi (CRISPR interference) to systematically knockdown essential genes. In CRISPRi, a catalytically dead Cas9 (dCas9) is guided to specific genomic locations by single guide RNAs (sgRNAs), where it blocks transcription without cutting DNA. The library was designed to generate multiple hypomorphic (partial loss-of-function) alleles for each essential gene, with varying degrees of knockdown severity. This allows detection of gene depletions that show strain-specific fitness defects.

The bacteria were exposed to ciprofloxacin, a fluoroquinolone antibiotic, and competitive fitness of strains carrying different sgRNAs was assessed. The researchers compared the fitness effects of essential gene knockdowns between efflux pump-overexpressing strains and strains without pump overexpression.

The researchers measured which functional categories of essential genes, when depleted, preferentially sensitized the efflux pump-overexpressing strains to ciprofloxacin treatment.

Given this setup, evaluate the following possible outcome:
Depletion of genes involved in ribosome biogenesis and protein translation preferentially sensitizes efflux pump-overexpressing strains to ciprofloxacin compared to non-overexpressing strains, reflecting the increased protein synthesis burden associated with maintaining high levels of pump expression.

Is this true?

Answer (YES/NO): NO